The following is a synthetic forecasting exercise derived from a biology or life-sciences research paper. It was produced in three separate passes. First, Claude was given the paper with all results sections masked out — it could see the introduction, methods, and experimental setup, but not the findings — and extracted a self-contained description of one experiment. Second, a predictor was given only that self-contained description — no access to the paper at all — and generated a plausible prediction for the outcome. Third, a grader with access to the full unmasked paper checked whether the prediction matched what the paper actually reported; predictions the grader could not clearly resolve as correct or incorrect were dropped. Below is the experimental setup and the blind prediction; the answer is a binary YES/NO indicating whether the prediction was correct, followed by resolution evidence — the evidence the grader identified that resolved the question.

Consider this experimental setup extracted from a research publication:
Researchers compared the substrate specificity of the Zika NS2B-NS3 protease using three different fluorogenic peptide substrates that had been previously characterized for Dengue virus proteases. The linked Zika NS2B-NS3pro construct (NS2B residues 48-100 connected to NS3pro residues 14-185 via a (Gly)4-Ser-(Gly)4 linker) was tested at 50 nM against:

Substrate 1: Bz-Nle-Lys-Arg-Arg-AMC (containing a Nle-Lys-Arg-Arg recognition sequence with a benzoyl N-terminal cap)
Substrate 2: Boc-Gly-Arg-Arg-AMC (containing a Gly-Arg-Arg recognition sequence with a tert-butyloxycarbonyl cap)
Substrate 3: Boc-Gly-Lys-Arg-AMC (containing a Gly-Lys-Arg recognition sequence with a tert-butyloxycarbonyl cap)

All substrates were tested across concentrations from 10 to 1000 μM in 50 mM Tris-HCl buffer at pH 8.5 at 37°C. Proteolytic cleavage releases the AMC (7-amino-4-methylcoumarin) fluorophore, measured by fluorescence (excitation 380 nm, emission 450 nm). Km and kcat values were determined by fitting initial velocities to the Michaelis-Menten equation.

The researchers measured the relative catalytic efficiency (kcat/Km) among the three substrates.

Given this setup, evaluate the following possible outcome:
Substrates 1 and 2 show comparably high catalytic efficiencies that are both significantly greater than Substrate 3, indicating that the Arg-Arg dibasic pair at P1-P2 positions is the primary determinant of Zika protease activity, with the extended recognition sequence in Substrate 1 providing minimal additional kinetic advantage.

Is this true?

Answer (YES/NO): NO